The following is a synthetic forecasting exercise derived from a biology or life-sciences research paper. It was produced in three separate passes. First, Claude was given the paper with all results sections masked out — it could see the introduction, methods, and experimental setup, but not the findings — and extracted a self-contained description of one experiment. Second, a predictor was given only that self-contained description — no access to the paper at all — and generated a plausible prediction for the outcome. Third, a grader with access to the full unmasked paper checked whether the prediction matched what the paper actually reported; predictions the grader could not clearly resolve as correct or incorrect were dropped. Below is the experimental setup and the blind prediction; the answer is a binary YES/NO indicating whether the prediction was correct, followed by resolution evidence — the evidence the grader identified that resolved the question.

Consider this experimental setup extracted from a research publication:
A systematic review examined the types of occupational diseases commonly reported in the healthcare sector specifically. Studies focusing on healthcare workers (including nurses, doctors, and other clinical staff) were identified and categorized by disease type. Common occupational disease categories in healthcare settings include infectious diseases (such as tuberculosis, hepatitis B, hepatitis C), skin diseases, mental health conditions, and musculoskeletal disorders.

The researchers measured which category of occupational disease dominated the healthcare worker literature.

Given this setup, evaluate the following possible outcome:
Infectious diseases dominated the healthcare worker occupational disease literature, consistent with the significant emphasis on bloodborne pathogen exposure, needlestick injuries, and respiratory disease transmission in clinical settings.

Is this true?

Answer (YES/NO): YES